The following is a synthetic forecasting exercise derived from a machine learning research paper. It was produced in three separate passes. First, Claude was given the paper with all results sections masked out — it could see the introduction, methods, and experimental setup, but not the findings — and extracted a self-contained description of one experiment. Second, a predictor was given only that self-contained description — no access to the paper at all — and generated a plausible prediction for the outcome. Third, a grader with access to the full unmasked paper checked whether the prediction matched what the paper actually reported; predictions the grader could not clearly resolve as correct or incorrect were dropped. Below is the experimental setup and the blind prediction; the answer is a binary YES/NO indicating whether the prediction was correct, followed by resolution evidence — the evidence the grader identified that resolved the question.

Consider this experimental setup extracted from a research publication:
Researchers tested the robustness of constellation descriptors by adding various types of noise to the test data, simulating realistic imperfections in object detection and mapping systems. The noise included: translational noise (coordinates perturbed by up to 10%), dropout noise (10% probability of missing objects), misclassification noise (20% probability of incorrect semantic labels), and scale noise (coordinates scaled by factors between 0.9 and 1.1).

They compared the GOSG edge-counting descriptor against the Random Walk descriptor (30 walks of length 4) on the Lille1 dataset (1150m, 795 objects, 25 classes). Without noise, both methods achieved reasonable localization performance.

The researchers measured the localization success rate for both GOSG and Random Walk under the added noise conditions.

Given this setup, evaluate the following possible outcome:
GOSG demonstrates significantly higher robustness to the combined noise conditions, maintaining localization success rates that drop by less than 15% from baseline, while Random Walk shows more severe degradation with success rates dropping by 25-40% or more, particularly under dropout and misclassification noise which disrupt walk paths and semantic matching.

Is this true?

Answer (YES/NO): NO